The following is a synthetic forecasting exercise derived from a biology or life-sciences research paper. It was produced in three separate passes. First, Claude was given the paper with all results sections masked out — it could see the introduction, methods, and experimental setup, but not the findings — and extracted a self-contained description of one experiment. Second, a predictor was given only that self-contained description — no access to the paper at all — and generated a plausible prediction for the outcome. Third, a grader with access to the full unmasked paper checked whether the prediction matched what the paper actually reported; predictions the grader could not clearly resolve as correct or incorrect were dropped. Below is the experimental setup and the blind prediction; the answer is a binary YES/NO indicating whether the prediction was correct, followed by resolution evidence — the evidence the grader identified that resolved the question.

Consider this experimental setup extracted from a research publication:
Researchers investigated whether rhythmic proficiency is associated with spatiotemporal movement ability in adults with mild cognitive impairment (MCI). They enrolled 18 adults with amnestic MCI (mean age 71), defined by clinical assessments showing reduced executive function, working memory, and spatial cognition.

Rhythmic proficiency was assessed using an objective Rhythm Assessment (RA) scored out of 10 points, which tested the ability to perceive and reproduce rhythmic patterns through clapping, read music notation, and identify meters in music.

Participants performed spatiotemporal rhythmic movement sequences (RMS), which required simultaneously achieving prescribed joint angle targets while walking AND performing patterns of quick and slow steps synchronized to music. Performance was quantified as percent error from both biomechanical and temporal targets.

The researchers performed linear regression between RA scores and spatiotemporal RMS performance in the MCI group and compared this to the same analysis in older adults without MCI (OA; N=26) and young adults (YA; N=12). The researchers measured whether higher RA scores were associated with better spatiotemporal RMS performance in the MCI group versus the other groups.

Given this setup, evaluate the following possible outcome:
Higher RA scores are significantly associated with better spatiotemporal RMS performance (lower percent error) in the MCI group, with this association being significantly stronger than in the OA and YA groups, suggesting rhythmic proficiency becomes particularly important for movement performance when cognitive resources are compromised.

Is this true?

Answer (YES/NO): NO